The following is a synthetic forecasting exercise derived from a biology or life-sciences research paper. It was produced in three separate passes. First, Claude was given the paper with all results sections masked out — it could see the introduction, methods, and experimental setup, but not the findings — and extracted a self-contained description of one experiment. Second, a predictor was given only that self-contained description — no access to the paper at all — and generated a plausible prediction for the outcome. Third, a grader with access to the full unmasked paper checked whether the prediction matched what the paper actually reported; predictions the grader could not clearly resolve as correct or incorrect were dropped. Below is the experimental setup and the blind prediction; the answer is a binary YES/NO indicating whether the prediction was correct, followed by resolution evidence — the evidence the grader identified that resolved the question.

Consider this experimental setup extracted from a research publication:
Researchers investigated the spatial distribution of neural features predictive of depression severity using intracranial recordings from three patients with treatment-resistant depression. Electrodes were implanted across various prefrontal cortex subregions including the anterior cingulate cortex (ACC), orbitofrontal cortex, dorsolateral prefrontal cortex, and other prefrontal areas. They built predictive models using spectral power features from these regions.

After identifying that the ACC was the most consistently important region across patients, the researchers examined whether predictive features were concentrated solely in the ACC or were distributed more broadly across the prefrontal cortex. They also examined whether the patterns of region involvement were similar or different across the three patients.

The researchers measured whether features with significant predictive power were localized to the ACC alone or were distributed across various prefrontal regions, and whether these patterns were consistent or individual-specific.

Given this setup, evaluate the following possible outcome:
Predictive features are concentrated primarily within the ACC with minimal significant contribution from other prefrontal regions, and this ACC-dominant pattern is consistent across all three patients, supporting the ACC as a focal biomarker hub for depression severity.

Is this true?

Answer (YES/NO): NO